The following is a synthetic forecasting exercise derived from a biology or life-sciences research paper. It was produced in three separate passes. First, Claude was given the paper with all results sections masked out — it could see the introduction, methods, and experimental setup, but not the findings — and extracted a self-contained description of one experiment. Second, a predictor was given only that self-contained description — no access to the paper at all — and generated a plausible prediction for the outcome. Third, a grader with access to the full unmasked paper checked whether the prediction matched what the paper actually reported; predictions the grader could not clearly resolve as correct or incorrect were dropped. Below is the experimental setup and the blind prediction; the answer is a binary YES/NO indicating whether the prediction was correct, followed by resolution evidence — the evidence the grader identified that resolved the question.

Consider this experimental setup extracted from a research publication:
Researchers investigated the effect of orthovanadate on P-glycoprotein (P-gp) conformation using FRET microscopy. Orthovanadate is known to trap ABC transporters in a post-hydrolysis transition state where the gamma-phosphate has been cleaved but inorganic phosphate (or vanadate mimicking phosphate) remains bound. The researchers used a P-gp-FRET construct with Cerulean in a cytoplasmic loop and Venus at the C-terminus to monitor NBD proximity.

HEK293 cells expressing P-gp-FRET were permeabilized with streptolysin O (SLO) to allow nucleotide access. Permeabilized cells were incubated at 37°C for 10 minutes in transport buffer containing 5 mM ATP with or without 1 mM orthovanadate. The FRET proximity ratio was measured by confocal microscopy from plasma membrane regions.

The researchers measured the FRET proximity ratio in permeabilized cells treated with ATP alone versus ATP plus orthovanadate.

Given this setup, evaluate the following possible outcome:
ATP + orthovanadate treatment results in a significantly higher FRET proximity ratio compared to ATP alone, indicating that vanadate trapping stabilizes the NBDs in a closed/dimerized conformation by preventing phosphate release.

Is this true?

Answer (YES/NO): YES